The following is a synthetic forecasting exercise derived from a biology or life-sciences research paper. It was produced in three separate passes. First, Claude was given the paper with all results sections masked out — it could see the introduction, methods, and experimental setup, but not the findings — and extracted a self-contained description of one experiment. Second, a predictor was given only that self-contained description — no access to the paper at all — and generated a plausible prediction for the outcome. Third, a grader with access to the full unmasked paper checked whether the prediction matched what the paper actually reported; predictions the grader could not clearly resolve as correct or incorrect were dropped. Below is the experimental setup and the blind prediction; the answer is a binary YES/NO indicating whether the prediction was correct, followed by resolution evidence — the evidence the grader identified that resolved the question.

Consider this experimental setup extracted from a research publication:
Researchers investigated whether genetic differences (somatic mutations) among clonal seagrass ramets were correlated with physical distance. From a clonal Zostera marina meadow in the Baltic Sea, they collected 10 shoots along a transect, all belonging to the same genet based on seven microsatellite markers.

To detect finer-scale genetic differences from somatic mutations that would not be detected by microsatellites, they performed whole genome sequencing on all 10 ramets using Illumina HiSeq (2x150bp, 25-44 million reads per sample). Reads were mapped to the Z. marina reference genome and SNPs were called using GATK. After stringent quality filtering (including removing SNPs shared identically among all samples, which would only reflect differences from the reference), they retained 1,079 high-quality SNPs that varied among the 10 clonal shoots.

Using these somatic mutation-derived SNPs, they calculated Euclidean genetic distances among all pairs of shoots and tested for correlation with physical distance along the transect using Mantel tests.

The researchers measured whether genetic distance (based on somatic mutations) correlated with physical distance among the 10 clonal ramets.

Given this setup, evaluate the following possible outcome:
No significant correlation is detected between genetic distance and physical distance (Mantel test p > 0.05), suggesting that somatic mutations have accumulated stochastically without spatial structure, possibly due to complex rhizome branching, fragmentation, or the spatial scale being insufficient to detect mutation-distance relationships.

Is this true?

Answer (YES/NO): YES